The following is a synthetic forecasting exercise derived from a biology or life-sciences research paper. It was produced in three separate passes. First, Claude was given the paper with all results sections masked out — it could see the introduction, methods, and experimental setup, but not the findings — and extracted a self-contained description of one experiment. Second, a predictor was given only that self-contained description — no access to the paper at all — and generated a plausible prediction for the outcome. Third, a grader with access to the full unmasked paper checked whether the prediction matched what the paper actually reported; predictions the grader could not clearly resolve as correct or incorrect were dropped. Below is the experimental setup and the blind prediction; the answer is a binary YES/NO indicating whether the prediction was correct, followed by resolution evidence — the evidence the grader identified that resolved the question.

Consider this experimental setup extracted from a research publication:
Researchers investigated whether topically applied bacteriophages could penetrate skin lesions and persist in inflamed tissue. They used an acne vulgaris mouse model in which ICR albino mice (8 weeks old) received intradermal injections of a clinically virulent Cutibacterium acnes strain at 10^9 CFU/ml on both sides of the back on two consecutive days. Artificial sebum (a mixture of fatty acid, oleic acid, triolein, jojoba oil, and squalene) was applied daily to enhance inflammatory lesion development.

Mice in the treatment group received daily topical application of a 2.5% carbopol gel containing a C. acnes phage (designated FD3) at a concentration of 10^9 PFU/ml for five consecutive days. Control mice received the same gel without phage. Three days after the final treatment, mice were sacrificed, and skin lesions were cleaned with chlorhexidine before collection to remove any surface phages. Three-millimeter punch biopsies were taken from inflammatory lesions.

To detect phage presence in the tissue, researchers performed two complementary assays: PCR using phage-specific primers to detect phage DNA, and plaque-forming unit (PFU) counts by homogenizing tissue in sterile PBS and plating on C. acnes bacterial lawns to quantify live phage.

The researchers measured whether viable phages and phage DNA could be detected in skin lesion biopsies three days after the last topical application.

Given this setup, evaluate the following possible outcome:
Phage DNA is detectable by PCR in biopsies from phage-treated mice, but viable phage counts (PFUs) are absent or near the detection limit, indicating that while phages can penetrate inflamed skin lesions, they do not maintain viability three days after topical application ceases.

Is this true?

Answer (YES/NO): NO